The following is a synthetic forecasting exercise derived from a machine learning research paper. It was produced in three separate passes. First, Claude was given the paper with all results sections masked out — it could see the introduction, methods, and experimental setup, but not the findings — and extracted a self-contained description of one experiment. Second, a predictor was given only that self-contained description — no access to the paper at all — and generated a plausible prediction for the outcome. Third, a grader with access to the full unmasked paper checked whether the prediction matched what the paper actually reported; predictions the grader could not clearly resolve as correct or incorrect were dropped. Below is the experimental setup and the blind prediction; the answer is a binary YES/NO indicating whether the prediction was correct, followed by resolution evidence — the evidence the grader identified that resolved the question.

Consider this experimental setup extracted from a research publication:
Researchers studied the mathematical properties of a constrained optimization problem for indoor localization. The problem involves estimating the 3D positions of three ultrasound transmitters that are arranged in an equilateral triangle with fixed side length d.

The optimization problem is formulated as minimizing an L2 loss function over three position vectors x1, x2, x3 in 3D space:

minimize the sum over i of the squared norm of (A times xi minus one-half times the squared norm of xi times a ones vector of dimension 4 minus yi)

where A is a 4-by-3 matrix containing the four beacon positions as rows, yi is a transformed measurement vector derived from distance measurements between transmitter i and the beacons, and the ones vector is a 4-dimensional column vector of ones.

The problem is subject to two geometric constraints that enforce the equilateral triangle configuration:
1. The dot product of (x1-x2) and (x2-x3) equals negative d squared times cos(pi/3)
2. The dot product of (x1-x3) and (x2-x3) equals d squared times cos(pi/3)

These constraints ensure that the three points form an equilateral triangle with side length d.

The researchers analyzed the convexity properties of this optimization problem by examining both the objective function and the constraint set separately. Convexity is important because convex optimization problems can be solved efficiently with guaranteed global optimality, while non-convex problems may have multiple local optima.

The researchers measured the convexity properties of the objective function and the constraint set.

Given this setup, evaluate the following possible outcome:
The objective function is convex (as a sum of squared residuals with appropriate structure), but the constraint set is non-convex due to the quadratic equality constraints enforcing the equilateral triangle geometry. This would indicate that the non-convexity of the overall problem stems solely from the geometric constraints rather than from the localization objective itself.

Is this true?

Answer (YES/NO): YES